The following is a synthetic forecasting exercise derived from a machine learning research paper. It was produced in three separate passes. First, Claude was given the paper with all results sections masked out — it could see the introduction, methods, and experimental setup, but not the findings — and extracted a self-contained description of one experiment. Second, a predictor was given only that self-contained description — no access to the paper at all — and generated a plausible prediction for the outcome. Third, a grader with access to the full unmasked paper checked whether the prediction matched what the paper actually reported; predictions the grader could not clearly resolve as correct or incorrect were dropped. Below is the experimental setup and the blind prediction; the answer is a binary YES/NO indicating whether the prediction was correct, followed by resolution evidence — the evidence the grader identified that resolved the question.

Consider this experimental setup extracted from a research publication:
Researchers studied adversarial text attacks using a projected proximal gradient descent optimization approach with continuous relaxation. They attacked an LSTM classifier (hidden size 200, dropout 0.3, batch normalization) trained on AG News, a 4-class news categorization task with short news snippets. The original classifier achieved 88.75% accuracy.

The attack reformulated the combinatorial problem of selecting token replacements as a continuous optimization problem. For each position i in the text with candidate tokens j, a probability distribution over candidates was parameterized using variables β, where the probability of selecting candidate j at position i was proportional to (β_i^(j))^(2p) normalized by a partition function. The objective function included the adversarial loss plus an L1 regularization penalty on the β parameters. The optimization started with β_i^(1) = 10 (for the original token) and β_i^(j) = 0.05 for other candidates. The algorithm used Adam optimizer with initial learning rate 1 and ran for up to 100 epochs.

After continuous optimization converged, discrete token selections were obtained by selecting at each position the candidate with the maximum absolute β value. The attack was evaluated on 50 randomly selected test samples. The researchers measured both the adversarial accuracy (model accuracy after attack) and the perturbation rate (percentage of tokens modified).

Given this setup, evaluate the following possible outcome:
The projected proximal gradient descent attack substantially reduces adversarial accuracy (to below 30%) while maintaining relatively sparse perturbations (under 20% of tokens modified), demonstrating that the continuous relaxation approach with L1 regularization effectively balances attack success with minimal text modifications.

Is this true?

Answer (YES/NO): YES